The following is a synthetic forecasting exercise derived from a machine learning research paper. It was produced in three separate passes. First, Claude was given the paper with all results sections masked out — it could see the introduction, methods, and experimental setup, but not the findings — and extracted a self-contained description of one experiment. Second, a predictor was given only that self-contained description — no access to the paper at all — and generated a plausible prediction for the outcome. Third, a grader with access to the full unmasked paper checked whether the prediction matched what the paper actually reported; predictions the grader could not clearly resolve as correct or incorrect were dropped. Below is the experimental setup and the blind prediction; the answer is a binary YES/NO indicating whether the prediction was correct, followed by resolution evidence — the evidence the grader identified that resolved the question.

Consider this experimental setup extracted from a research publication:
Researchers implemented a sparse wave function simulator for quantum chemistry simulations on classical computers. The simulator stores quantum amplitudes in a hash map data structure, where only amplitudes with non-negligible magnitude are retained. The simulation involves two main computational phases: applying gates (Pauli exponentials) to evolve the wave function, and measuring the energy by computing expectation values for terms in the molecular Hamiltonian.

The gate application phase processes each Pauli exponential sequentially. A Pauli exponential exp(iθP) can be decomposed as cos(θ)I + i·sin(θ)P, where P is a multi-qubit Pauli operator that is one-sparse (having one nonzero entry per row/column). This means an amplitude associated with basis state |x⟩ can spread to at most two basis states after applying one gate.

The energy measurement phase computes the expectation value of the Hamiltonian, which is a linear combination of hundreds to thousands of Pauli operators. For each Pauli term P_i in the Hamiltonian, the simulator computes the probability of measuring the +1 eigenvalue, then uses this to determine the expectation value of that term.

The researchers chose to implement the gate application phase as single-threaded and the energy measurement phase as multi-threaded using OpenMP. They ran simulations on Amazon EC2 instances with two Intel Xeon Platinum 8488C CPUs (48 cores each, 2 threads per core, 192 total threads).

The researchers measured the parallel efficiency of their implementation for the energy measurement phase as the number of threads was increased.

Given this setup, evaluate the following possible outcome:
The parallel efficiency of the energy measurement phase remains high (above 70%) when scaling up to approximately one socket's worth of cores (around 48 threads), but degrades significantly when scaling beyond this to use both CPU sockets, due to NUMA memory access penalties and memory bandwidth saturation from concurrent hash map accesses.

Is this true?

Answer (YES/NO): NO